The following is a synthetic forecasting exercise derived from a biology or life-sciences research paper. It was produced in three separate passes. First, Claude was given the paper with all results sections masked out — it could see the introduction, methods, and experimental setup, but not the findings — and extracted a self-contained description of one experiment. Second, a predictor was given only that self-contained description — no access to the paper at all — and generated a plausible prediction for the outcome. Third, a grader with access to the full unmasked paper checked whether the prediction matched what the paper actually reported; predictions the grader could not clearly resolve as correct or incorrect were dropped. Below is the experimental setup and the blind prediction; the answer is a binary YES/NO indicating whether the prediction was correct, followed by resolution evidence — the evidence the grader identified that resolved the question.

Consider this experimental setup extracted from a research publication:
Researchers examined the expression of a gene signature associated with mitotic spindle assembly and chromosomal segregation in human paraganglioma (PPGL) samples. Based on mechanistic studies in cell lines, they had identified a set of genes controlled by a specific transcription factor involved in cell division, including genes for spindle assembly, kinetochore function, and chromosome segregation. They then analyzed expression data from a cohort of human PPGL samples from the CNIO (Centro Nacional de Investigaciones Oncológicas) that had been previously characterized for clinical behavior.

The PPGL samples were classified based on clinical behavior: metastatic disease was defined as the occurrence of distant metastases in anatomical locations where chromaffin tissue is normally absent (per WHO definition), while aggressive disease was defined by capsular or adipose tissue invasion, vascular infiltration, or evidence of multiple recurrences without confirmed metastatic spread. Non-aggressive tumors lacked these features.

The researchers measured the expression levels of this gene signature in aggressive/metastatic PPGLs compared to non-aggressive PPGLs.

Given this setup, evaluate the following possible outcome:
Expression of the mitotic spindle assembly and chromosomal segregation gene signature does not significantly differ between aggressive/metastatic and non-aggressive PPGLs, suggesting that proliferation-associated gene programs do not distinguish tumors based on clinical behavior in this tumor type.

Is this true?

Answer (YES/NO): NO